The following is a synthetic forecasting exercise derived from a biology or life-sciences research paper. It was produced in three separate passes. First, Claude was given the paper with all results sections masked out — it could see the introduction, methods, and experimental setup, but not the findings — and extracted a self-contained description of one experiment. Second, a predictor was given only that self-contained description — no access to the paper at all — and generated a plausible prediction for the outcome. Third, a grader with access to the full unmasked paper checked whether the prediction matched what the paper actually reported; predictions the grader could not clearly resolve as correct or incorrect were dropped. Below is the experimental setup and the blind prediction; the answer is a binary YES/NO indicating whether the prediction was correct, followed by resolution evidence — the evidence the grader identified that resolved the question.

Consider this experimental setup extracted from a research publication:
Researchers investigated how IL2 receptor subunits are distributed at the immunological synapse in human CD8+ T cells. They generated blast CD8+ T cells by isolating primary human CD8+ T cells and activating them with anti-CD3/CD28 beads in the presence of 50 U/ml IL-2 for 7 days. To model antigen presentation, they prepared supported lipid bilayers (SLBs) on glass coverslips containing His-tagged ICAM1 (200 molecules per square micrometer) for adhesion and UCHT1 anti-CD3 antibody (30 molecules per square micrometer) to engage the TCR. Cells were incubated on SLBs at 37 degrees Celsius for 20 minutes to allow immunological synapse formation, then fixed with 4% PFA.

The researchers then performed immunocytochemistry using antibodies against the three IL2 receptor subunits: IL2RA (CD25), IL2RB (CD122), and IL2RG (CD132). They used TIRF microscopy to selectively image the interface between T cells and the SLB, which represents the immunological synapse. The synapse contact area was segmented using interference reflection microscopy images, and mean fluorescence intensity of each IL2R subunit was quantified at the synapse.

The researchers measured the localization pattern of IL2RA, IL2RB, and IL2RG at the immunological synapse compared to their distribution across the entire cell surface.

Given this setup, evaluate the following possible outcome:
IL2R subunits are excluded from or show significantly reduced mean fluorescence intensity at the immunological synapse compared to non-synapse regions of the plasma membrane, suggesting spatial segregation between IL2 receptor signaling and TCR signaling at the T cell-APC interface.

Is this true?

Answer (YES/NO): NO